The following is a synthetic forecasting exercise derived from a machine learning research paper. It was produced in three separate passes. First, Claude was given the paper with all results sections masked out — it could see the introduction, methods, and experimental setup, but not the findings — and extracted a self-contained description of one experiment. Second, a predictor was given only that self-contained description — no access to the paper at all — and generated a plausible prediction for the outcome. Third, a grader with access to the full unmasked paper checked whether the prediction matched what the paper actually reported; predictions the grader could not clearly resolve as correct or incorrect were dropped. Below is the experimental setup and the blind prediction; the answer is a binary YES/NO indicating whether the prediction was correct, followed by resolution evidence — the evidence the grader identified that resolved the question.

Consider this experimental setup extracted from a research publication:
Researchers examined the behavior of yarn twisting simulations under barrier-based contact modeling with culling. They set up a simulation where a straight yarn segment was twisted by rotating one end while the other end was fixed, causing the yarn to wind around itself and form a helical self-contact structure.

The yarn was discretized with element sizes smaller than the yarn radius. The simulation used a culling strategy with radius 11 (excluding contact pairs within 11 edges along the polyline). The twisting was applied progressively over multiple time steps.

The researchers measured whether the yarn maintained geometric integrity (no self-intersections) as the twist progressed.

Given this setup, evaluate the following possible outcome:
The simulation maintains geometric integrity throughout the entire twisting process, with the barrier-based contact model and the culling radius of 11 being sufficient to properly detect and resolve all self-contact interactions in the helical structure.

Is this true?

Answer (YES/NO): NO